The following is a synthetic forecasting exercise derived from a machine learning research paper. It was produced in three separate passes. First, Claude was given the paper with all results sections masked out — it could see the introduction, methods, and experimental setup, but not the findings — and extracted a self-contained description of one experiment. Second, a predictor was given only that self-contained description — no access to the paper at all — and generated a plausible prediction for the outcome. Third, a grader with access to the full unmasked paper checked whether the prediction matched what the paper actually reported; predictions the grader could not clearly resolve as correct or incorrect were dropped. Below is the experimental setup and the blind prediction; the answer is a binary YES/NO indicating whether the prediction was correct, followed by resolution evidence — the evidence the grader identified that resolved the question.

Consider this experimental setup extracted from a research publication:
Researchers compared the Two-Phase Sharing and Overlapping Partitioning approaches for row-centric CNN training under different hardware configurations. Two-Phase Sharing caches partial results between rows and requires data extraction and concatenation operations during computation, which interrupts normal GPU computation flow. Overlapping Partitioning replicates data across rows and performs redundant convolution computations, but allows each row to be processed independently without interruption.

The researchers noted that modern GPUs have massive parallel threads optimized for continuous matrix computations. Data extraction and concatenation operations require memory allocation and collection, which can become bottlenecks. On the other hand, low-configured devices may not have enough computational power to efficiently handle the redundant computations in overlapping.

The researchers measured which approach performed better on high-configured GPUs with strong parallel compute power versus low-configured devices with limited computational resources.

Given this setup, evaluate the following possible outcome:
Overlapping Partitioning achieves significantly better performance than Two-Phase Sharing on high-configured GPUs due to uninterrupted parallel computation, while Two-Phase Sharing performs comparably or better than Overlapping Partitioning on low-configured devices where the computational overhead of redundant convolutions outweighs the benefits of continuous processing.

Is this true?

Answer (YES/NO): YES